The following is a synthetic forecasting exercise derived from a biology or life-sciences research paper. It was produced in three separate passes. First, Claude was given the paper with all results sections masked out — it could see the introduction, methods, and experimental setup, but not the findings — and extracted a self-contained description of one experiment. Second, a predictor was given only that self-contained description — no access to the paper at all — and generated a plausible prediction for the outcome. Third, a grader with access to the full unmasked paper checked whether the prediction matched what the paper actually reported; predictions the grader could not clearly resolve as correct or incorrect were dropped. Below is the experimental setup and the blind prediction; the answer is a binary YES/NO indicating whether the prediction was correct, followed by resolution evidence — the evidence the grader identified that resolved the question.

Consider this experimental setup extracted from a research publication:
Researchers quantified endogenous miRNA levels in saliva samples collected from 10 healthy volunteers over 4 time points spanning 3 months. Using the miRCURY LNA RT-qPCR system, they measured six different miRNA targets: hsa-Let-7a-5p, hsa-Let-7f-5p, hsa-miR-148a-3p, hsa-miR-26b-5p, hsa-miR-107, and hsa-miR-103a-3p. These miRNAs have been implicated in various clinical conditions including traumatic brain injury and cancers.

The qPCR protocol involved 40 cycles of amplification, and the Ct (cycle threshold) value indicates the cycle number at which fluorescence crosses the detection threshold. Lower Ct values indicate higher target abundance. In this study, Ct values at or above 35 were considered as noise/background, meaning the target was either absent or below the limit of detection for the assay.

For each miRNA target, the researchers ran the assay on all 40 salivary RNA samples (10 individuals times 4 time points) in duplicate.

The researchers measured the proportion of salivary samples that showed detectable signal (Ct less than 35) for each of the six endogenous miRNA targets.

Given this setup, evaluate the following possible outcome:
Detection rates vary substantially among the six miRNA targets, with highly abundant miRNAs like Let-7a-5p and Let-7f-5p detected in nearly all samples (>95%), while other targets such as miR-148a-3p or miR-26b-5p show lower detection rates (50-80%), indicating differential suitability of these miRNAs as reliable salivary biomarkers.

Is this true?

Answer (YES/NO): NO